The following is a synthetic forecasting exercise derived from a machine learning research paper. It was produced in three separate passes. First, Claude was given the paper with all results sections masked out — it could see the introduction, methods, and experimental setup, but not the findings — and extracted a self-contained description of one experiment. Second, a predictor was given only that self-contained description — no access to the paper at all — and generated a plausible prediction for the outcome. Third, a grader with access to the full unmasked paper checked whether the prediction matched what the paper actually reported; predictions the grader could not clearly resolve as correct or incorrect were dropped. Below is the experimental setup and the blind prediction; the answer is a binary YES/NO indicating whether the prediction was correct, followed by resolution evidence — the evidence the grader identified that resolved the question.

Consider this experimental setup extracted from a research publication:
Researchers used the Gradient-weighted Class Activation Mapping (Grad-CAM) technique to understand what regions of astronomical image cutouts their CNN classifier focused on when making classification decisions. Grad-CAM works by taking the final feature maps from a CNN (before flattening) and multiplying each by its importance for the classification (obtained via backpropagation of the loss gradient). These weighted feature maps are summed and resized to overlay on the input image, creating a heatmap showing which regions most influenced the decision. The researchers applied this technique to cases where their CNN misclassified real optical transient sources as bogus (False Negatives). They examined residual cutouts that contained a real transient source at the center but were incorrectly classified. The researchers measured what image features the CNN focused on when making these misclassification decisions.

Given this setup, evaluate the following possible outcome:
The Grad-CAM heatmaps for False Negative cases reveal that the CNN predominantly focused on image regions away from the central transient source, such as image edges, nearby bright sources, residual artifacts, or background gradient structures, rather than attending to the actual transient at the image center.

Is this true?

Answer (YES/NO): YES